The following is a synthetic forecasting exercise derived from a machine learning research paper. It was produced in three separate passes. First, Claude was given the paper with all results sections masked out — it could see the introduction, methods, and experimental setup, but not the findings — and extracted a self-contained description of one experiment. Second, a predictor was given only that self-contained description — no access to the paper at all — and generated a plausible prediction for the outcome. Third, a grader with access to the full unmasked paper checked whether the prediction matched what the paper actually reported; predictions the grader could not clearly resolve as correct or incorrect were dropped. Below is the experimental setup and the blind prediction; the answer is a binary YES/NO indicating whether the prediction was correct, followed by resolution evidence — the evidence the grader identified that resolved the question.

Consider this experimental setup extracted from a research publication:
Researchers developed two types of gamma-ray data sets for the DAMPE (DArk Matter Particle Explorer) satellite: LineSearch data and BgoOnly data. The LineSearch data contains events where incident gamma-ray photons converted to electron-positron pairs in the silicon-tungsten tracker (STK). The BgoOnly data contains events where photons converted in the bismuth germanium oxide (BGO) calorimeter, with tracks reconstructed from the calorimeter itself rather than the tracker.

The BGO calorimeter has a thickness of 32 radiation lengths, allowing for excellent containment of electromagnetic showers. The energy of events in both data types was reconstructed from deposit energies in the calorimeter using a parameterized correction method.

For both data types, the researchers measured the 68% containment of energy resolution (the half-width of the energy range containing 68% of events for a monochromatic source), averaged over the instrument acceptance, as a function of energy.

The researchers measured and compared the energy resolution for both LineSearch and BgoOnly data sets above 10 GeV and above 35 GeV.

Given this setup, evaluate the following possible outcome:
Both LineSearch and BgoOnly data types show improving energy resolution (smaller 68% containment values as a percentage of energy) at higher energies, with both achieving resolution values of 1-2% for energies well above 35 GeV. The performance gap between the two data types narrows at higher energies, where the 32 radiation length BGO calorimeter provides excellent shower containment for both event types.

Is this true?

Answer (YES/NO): NO